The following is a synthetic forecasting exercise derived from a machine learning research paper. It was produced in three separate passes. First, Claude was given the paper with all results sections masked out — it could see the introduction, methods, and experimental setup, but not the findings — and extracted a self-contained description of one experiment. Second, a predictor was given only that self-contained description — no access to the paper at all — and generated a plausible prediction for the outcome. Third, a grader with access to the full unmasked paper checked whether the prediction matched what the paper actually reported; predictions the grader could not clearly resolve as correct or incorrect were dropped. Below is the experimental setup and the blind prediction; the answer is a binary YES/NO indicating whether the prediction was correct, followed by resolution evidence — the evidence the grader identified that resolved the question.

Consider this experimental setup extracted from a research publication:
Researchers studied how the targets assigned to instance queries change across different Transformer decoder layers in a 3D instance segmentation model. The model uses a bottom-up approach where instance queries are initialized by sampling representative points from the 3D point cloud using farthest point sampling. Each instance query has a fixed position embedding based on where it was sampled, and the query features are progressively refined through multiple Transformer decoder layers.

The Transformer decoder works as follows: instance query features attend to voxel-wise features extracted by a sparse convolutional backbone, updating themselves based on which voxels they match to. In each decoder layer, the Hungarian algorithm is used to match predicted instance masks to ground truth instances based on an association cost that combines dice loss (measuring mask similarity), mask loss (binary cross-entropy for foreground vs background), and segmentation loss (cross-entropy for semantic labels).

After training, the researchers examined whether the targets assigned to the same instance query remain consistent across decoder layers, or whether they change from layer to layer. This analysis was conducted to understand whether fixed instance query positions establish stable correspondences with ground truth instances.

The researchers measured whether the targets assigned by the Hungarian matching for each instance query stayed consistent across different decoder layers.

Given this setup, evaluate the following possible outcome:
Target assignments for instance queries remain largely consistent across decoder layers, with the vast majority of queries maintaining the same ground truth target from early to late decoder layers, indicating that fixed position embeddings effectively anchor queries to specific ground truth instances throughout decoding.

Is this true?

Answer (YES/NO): NO